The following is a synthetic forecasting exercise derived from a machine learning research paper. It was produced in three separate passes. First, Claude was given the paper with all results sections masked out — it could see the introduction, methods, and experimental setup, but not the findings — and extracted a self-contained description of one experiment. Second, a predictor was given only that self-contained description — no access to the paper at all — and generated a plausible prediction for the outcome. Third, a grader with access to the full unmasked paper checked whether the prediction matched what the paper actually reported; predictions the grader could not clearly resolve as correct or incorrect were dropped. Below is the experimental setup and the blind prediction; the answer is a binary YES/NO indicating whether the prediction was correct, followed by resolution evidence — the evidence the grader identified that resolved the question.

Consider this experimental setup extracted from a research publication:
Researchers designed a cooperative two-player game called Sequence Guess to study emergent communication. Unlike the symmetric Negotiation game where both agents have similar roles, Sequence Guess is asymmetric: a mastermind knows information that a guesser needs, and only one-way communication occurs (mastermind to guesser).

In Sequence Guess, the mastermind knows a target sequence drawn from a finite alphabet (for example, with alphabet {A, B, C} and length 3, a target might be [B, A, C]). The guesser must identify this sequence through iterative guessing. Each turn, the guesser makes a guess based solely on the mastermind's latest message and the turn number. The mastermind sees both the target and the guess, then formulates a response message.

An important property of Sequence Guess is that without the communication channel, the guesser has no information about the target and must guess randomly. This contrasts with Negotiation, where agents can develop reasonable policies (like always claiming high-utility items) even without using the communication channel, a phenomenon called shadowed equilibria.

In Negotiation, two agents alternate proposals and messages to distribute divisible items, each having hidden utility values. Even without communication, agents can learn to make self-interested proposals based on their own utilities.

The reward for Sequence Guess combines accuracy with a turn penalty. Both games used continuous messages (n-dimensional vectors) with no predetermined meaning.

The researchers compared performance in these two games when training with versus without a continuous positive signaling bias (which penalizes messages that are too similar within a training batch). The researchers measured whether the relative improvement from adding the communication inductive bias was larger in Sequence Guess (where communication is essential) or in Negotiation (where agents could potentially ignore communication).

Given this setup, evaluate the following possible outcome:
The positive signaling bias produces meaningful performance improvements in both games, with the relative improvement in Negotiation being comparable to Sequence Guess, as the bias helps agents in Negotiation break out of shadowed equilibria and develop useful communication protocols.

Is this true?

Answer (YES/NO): NO